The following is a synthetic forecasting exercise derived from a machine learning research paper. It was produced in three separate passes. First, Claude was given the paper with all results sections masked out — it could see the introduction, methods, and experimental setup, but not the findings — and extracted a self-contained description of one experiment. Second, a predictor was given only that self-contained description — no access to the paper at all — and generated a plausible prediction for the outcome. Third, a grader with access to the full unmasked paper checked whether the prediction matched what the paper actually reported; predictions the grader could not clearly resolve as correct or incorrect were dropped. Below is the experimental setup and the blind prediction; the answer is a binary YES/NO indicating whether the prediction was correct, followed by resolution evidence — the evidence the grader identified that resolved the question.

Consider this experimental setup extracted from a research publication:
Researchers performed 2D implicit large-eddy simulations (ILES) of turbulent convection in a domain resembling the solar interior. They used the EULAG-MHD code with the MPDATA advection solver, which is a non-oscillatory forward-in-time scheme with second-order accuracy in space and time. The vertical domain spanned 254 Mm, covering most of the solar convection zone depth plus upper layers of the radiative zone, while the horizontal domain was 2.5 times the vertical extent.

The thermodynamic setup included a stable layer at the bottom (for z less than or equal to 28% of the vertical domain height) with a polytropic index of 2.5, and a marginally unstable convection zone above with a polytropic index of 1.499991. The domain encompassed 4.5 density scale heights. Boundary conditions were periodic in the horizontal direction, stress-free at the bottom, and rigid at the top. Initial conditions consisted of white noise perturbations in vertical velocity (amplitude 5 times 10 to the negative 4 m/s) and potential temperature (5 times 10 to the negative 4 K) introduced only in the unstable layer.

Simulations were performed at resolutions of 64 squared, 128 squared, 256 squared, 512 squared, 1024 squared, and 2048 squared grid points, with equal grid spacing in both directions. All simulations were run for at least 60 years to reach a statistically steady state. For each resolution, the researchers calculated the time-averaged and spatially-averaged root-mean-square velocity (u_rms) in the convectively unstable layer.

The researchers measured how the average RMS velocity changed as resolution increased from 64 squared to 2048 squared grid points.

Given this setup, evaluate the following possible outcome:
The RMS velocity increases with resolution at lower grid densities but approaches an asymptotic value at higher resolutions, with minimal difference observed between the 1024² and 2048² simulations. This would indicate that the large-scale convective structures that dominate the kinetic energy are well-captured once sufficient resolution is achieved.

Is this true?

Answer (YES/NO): YES